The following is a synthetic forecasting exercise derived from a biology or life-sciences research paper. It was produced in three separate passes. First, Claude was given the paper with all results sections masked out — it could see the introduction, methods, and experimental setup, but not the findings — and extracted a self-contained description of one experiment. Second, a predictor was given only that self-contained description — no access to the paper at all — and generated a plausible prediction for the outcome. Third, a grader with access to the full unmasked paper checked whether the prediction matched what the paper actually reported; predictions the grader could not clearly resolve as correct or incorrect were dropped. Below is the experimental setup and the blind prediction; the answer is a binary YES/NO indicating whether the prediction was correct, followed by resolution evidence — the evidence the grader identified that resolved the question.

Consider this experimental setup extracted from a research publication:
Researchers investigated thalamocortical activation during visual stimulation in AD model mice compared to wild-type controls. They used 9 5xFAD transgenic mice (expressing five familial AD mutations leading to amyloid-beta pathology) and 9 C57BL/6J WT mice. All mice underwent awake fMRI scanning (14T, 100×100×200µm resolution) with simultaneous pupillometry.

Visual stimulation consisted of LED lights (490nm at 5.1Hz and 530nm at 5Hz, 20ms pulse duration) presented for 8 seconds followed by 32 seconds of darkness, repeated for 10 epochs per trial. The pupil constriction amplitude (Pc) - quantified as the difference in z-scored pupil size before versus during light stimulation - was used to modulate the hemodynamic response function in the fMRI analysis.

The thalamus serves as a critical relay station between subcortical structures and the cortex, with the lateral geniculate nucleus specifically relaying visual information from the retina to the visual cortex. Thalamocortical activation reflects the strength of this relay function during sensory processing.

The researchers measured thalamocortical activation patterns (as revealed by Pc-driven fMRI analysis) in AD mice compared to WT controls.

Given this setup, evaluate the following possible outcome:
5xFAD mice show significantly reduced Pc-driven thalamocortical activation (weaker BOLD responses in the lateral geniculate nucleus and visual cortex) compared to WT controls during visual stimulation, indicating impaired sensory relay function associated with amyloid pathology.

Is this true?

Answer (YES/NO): YES